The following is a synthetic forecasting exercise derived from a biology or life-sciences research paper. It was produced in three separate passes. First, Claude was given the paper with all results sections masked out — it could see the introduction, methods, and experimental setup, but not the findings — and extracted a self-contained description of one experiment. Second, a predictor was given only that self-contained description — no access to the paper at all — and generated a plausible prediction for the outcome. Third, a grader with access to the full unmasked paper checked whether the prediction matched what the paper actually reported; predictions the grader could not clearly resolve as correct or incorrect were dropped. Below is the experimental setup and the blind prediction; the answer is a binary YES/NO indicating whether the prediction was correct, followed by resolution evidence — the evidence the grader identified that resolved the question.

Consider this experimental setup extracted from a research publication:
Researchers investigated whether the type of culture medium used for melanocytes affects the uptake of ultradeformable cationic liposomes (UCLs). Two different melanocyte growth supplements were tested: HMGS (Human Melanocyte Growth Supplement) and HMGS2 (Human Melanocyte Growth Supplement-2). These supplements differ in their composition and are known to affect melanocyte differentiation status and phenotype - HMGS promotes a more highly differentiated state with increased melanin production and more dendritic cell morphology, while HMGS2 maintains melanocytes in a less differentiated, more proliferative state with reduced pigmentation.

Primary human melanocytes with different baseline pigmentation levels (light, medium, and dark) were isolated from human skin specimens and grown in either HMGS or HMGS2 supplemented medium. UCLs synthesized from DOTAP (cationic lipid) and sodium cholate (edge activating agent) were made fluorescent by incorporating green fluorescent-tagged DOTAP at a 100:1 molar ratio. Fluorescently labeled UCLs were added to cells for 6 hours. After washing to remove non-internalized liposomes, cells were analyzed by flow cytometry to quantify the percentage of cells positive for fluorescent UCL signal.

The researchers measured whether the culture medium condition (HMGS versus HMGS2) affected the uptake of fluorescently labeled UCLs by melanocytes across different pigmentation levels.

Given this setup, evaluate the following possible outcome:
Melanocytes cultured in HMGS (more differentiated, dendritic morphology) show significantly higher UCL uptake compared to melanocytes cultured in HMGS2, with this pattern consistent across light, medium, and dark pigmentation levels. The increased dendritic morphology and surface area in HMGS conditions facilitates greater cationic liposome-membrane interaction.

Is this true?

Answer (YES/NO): NO